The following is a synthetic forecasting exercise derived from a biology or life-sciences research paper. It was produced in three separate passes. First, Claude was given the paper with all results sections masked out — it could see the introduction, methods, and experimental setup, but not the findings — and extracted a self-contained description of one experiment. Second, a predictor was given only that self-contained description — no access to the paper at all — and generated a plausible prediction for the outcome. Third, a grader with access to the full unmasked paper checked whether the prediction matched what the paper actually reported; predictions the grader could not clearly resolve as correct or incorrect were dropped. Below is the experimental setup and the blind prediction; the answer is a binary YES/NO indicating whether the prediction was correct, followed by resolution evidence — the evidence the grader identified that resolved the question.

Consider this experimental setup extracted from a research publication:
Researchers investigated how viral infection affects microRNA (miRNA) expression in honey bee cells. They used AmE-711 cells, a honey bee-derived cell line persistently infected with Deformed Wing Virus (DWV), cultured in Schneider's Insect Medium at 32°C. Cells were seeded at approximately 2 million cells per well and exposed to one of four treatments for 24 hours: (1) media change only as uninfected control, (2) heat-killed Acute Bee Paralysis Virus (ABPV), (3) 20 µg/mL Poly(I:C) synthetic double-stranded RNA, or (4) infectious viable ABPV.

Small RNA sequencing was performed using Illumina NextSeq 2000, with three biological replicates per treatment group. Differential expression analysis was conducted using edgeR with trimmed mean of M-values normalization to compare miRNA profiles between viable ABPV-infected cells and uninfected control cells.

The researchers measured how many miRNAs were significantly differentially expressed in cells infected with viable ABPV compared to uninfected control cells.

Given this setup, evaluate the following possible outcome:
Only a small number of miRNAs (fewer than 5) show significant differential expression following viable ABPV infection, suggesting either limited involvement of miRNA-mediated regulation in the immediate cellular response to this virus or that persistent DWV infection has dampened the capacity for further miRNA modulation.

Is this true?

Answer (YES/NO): NO